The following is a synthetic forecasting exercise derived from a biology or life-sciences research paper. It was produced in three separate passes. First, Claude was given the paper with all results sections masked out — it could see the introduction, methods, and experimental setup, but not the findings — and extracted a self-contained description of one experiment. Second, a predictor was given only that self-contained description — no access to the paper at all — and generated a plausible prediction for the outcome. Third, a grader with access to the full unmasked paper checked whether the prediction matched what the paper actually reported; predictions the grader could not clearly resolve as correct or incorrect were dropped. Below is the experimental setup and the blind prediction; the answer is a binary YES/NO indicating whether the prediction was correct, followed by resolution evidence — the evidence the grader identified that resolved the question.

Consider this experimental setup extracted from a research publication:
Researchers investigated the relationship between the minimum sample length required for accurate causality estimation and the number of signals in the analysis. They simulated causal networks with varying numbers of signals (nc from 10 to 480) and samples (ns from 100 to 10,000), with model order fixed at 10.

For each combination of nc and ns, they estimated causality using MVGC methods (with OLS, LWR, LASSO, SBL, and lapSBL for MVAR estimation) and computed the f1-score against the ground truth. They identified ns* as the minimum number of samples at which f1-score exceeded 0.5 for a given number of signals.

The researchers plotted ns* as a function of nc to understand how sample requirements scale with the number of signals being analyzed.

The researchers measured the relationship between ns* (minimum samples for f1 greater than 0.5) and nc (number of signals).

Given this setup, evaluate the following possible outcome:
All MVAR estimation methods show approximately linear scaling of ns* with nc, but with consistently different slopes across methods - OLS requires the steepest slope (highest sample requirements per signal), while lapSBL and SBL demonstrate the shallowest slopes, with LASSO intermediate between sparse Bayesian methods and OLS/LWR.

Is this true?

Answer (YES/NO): NO